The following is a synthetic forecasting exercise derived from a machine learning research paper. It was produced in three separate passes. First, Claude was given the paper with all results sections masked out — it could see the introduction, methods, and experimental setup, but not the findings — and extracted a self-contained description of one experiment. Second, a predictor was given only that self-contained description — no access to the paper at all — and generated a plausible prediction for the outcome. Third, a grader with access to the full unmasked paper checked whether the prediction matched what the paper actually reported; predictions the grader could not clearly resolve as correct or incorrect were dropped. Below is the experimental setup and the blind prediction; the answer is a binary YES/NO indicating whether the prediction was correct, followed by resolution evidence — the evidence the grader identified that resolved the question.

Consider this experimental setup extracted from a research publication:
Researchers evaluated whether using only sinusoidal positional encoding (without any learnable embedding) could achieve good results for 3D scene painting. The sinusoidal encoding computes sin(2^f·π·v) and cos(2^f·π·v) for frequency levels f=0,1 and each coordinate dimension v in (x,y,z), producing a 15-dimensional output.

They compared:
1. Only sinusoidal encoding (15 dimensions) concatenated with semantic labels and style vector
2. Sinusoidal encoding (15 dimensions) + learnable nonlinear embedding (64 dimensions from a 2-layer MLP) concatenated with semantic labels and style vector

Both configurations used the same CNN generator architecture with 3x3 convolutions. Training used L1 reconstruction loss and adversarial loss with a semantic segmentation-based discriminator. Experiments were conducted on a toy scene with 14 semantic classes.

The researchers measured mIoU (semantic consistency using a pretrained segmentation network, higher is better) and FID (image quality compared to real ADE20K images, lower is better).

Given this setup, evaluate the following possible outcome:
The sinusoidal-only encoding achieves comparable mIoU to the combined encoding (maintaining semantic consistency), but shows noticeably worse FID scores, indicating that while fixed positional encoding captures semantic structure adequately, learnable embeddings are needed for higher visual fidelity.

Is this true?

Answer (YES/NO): NO